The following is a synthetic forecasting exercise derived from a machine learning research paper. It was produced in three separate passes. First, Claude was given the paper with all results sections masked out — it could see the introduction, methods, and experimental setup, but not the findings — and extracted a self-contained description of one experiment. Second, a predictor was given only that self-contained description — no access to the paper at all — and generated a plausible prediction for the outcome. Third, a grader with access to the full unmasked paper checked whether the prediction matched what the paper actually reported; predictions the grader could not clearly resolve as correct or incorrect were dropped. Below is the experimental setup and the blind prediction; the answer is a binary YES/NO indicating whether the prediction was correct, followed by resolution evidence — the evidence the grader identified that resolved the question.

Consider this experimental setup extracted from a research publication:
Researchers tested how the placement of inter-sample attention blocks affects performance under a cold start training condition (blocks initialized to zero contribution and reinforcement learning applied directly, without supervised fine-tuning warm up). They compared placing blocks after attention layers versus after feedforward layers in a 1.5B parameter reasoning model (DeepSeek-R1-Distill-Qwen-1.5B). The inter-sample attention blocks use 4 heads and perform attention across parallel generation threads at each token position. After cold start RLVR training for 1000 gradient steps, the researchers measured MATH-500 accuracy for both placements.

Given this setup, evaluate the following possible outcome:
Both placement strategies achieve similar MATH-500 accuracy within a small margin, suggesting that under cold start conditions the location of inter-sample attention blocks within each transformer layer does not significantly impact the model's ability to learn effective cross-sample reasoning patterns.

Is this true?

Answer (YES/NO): YES